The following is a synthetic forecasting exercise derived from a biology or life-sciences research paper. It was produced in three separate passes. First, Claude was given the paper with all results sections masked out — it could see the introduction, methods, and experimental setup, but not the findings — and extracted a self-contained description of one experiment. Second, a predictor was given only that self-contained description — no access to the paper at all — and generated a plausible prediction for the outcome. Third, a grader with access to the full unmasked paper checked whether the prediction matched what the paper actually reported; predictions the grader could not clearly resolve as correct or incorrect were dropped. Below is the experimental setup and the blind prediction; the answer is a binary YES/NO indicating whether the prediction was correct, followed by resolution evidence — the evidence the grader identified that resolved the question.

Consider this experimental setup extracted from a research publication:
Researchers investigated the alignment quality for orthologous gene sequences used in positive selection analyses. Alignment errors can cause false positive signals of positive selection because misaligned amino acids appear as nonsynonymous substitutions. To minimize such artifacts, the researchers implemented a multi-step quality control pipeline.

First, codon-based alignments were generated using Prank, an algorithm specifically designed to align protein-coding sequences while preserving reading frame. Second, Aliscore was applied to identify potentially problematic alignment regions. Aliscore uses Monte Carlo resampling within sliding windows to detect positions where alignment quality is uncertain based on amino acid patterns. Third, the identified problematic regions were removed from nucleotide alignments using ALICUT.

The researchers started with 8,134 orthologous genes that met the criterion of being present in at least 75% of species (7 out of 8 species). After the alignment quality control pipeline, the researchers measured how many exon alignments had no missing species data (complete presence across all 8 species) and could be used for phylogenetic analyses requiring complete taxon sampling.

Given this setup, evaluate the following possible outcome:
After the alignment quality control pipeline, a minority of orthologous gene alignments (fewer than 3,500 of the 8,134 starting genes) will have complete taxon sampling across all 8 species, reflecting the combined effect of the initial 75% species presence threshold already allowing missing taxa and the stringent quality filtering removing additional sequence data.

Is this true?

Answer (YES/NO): NO